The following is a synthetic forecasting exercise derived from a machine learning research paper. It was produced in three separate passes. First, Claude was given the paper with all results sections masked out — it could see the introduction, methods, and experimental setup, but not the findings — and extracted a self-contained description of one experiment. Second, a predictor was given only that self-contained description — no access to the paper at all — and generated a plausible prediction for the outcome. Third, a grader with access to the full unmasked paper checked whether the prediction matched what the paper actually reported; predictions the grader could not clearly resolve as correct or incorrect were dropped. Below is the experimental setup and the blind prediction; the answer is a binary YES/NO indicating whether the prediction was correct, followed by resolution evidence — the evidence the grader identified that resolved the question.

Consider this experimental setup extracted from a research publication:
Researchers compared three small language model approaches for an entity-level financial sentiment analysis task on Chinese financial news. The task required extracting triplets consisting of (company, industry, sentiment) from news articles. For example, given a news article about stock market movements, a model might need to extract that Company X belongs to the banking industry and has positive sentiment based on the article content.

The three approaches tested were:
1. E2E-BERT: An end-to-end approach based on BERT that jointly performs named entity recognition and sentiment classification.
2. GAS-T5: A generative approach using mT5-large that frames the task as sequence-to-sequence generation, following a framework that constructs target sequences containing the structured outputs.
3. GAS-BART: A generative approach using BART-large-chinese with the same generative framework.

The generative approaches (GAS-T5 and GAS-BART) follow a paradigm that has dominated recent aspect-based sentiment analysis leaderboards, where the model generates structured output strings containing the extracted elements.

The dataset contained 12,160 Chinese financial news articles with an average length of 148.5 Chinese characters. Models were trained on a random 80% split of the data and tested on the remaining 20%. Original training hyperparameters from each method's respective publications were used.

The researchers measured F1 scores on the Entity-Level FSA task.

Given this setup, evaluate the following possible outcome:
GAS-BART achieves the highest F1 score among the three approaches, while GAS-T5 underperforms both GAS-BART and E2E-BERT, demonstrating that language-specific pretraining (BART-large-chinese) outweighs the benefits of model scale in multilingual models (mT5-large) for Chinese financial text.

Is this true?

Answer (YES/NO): NO